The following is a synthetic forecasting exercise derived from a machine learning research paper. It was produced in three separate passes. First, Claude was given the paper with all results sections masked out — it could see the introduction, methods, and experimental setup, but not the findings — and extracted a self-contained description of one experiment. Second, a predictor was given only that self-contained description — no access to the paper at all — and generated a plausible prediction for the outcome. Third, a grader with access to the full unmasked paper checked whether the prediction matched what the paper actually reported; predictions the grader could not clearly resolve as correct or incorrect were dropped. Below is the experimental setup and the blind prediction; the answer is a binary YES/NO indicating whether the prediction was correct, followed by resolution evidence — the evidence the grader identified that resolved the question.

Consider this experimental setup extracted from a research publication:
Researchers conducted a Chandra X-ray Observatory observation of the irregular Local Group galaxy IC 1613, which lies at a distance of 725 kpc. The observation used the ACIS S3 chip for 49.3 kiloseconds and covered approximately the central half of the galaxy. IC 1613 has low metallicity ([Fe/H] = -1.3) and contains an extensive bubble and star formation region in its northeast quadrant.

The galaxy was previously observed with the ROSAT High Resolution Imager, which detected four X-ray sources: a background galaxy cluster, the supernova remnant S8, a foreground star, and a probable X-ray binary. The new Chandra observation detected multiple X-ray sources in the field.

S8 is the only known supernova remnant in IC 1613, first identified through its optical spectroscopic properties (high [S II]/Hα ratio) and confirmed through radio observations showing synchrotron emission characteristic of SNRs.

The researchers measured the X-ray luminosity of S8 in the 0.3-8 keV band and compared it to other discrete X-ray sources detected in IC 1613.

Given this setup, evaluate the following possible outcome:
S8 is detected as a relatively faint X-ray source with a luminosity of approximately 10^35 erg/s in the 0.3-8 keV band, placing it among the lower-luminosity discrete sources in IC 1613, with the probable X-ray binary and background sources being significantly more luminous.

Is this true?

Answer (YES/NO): NO